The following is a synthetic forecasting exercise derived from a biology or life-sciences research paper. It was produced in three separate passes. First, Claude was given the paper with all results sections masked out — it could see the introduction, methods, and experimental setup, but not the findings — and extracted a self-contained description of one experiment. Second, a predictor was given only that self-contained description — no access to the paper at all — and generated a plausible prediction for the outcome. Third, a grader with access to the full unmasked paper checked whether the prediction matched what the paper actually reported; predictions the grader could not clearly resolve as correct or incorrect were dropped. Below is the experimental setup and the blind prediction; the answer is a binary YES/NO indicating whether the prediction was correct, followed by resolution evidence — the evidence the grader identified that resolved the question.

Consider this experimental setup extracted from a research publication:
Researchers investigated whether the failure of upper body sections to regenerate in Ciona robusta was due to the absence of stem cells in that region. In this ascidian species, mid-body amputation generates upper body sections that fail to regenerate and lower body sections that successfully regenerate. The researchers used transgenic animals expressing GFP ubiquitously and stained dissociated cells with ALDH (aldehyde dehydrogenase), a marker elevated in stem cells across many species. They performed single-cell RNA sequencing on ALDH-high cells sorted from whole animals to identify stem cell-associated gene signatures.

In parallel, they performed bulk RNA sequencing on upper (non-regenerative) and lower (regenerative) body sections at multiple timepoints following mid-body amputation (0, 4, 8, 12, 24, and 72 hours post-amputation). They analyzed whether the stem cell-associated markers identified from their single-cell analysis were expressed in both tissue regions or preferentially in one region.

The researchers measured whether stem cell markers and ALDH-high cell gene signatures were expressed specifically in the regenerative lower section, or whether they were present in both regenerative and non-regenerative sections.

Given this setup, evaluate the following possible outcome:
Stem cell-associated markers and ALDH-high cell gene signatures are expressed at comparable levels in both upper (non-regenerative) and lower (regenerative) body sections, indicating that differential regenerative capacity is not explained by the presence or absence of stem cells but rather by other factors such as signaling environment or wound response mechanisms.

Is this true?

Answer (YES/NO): YES